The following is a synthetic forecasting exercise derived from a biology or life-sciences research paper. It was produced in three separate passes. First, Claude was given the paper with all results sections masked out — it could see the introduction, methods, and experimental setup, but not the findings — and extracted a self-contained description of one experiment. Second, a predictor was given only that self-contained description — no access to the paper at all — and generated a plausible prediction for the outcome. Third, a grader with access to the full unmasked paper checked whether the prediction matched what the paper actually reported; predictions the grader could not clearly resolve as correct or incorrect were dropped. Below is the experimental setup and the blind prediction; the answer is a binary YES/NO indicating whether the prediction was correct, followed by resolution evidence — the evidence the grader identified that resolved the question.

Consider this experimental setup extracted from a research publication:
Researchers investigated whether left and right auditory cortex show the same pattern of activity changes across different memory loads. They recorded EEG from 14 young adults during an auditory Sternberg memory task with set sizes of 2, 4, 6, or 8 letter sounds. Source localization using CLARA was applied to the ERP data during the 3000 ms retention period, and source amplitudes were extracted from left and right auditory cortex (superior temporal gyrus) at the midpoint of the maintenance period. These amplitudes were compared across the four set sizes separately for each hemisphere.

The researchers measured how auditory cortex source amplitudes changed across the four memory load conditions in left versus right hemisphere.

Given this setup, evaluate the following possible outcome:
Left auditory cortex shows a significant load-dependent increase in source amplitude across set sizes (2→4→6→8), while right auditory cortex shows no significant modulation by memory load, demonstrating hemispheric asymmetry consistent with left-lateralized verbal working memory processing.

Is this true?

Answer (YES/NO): NO